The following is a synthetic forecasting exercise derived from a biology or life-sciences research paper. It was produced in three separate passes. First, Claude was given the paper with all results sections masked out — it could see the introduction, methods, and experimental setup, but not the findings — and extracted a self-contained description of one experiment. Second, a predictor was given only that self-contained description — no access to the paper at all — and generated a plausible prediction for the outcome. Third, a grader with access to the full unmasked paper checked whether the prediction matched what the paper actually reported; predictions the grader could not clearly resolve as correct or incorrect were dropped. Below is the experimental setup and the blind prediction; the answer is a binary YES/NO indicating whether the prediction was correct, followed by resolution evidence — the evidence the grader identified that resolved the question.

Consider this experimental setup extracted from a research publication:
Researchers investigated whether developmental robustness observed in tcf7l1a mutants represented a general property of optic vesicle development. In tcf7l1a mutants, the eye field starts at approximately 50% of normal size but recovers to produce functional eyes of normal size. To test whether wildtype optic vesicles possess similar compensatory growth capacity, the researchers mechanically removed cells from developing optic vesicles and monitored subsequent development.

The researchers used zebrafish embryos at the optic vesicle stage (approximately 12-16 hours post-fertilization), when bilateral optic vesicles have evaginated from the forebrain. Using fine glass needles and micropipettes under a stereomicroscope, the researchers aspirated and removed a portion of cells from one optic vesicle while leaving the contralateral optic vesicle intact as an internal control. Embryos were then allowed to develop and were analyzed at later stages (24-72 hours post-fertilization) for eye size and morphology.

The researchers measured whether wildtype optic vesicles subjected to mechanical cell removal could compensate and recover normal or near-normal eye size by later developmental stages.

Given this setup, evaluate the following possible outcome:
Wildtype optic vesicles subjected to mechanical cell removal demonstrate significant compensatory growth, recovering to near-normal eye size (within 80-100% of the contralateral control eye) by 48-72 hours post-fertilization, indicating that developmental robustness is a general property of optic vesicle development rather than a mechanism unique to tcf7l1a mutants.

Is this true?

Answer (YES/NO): NO